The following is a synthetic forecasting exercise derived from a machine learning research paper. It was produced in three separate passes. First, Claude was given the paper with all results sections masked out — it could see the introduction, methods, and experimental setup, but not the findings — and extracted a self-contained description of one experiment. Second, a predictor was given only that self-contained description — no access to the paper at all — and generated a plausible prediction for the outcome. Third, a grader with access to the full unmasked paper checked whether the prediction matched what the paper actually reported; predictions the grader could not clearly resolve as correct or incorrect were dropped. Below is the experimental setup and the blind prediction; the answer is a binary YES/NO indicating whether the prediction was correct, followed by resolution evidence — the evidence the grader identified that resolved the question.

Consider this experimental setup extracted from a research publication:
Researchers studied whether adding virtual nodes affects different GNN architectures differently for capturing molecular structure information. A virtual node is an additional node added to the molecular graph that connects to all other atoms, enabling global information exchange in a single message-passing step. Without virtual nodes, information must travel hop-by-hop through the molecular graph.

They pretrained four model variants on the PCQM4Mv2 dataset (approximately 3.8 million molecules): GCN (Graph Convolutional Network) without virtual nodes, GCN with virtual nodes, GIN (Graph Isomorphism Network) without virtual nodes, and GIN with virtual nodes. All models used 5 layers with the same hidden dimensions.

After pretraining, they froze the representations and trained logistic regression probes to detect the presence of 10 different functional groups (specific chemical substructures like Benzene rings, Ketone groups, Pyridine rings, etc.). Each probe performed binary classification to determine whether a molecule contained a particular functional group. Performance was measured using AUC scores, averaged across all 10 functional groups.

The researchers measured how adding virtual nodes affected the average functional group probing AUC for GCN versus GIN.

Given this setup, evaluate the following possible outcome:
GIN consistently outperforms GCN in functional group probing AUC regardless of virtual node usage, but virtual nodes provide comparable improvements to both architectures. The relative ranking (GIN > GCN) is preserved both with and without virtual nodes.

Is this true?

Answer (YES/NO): NO